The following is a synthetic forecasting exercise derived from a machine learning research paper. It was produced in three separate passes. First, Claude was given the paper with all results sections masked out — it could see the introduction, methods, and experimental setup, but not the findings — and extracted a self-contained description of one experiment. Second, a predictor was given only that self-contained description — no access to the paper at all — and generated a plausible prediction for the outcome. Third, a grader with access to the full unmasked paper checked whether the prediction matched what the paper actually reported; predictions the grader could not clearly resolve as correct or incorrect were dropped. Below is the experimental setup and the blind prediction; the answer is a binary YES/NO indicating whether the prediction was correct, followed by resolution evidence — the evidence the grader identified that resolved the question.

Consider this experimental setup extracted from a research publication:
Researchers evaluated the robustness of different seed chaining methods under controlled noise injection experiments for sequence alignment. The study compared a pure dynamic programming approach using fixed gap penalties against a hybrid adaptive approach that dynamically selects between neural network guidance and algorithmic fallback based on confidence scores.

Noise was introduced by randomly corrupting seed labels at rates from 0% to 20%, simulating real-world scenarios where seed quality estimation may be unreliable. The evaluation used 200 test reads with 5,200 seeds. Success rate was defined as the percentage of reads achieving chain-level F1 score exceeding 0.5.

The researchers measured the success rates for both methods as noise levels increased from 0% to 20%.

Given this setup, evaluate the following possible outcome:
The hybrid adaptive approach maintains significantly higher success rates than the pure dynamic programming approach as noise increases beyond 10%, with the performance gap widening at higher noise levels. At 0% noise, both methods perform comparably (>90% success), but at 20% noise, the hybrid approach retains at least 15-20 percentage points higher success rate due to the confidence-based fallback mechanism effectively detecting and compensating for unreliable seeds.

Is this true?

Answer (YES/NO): YES